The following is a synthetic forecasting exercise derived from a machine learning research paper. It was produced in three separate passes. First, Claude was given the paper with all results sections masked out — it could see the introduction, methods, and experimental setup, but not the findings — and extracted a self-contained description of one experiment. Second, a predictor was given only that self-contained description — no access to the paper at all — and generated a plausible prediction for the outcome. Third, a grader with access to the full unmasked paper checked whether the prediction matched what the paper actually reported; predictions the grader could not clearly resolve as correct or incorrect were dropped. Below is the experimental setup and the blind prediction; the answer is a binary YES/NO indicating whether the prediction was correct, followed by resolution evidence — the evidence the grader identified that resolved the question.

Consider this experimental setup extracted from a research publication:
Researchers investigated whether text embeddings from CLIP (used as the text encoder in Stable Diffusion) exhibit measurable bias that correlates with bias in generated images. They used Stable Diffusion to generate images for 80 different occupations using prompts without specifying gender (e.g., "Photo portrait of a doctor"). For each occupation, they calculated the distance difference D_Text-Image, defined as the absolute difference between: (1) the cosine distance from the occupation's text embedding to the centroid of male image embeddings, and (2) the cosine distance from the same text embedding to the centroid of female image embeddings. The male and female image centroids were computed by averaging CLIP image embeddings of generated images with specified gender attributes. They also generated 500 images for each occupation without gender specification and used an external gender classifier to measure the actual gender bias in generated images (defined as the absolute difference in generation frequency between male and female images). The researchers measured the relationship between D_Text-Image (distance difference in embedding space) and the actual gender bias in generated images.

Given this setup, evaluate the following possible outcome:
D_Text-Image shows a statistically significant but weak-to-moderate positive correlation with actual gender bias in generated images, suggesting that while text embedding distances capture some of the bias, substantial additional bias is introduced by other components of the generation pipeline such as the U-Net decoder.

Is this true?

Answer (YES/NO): NO